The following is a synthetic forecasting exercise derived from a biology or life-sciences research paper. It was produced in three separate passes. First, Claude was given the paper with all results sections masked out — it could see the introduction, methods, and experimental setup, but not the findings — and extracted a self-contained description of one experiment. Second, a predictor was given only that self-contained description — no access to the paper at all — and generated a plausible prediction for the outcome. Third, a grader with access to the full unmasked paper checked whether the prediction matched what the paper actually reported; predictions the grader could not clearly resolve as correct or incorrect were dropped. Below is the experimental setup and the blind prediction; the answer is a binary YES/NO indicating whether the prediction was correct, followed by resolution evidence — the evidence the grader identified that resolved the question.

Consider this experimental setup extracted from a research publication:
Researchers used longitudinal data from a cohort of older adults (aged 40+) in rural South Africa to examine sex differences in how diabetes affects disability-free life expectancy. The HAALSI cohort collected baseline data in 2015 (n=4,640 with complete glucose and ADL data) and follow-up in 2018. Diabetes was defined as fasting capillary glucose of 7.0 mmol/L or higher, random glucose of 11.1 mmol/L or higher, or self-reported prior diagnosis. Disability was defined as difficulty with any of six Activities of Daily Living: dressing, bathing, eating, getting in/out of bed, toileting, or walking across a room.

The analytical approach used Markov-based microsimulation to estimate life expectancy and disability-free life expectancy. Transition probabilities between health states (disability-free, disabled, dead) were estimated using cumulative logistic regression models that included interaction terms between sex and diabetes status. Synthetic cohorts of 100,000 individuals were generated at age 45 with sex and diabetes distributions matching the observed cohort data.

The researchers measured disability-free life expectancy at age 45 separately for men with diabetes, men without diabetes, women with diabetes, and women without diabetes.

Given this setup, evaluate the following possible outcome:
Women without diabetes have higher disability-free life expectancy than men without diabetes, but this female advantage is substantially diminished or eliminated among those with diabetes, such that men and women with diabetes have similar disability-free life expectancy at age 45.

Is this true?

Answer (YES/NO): NO